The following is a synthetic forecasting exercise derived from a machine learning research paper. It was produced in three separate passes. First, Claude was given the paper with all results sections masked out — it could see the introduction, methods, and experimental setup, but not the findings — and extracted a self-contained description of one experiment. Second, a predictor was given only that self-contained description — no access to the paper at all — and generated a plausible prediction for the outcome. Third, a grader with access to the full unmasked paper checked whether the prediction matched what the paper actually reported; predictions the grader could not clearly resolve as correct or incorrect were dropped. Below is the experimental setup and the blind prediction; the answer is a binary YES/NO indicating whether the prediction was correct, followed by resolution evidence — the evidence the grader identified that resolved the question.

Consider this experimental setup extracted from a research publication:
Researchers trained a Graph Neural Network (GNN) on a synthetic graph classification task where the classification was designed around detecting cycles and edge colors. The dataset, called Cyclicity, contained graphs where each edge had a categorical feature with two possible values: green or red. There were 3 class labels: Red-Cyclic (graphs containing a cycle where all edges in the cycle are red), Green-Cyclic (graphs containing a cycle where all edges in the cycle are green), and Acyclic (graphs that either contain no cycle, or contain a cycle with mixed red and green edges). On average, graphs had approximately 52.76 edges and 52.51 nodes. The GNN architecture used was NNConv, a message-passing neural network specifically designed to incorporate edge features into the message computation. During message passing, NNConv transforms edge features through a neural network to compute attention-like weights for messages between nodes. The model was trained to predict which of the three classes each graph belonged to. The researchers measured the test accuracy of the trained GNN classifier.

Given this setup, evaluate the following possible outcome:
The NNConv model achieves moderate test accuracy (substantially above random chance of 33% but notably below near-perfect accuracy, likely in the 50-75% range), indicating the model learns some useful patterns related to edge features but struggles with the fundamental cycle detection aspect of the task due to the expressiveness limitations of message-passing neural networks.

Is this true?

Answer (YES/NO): NO